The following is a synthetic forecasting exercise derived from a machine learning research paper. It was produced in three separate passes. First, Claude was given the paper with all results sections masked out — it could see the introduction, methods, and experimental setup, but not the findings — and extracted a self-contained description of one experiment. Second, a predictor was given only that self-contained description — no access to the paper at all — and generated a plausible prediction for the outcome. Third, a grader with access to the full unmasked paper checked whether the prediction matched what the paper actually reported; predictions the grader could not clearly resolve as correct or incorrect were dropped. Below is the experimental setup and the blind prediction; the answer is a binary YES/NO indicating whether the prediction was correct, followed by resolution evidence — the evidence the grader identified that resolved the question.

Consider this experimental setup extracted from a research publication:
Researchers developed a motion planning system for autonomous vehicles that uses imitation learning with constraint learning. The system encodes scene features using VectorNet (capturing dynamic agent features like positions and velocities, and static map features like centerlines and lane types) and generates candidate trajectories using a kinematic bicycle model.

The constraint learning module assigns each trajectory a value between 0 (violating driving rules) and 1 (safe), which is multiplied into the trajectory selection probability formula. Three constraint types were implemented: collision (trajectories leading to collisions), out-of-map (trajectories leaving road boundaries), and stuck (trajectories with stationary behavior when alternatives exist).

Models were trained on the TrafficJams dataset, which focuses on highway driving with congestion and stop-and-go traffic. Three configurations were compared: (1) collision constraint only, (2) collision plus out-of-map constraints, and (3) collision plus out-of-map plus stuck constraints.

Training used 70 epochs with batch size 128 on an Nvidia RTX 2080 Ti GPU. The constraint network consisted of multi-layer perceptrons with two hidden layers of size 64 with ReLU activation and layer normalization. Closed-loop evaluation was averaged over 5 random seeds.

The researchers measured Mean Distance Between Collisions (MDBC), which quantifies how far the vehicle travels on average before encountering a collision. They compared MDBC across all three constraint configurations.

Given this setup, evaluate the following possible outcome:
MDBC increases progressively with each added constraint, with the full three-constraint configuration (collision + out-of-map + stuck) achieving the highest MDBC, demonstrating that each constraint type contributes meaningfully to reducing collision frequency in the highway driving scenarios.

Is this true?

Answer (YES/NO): NO